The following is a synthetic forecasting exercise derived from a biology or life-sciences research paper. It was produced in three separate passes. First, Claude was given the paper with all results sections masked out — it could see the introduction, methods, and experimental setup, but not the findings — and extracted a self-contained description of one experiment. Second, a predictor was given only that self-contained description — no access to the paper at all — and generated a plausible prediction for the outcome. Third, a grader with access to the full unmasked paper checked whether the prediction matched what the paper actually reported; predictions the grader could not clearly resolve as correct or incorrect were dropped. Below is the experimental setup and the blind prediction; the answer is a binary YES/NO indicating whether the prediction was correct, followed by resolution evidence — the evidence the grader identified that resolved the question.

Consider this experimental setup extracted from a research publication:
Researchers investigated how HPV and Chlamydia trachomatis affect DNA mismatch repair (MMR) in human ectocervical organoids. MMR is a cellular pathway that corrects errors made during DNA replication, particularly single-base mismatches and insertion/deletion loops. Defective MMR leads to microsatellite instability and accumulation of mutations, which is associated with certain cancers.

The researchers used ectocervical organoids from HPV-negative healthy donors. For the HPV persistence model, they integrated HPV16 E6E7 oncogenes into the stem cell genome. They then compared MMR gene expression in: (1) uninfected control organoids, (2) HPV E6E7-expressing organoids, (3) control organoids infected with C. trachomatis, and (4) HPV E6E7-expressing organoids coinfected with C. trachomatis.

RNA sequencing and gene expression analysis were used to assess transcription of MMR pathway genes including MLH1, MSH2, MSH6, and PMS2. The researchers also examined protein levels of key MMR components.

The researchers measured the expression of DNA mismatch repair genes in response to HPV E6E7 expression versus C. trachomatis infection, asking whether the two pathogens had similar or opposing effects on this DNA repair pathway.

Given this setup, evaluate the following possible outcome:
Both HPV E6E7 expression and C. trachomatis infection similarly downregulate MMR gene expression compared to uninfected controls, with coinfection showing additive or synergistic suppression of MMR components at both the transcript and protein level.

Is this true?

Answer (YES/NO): NO